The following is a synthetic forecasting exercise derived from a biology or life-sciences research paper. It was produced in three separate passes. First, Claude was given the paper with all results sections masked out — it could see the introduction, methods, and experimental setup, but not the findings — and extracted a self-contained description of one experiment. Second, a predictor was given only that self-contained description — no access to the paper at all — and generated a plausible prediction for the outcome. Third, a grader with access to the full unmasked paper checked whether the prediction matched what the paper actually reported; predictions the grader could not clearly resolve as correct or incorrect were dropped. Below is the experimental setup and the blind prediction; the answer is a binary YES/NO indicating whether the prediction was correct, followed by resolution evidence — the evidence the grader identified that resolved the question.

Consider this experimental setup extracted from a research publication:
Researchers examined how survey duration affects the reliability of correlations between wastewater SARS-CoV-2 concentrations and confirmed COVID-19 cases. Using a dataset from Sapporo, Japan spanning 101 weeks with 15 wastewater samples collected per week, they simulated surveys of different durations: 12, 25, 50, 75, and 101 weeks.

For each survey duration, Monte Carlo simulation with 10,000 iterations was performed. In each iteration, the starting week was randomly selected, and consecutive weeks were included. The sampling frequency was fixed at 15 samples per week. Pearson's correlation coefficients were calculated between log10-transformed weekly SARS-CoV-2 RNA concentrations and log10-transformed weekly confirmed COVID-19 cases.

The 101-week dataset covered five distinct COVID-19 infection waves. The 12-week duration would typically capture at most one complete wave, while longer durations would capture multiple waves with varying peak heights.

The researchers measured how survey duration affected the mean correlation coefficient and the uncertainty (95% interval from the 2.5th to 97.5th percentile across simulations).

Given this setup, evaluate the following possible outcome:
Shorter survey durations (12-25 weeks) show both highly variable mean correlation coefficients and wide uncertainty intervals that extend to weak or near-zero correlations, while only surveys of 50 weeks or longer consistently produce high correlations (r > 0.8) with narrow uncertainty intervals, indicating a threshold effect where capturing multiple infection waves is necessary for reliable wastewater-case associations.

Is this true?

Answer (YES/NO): NO